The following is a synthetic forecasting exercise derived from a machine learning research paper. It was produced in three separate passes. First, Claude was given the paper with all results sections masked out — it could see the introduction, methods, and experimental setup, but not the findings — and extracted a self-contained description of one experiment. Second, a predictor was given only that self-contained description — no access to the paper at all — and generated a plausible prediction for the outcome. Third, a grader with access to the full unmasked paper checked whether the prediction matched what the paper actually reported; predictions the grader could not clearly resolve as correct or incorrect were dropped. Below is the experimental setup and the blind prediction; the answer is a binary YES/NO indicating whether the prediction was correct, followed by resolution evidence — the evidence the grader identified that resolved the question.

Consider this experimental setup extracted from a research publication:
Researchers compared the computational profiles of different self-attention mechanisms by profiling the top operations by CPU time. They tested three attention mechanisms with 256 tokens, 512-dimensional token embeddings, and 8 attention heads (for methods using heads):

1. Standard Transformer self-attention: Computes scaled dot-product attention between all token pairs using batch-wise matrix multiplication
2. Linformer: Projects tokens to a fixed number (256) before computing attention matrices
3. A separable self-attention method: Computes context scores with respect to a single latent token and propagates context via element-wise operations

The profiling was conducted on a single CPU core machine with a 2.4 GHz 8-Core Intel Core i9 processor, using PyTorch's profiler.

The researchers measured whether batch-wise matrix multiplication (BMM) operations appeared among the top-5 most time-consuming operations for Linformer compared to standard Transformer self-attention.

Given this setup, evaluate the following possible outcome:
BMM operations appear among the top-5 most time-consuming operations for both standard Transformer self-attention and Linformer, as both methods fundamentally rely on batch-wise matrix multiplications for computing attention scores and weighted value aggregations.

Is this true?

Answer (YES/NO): YES